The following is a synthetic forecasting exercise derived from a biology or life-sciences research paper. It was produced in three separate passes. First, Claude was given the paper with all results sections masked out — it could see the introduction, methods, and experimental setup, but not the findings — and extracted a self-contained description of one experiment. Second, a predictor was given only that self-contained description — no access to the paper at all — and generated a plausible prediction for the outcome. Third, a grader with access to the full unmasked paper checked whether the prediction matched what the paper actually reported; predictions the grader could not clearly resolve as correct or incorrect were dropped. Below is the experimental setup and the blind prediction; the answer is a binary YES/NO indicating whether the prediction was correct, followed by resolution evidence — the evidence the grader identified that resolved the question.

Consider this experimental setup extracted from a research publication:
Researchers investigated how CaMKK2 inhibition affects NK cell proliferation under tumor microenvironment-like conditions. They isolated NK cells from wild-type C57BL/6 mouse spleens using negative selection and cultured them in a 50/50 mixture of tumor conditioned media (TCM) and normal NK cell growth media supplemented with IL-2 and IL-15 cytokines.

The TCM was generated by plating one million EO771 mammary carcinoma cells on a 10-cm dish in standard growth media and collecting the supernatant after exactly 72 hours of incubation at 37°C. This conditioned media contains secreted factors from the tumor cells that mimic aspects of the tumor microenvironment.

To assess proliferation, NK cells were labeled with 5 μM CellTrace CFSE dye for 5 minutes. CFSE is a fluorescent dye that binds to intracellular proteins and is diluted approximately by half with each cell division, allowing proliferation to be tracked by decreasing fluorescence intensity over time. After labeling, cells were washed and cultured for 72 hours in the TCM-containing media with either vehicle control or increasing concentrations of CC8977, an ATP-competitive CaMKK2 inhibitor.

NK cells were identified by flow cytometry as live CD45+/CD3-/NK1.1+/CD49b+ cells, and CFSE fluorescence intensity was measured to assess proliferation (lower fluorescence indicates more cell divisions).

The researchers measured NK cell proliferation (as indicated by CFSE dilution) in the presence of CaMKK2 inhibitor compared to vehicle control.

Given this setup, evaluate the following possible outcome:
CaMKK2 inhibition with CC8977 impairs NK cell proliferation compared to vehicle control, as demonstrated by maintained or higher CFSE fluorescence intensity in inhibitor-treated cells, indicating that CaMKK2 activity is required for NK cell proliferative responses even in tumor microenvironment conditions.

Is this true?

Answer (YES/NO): NO